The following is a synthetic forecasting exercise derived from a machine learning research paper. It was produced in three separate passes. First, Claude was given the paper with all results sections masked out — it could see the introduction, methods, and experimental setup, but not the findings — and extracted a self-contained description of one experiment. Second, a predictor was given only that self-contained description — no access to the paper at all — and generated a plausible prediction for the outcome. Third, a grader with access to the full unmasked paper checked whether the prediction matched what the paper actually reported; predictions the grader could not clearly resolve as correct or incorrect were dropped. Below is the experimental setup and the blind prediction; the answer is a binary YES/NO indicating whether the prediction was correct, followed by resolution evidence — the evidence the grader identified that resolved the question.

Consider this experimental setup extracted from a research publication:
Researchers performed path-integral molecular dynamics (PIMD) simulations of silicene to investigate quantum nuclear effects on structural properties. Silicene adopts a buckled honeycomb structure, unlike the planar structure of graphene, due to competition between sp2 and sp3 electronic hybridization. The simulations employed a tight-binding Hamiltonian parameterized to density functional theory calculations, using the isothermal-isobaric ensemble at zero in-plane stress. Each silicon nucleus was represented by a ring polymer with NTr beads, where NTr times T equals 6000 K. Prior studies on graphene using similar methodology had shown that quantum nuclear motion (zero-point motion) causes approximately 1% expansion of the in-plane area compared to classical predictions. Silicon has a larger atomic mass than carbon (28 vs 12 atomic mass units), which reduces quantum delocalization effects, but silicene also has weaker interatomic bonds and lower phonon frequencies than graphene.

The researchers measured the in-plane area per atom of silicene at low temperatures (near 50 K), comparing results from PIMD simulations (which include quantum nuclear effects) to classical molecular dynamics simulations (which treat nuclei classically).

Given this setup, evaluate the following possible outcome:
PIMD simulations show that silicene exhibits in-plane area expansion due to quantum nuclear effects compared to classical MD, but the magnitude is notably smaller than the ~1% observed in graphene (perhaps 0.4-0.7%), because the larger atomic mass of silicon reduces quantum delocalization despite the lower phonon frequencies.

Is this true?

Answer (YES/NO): YES